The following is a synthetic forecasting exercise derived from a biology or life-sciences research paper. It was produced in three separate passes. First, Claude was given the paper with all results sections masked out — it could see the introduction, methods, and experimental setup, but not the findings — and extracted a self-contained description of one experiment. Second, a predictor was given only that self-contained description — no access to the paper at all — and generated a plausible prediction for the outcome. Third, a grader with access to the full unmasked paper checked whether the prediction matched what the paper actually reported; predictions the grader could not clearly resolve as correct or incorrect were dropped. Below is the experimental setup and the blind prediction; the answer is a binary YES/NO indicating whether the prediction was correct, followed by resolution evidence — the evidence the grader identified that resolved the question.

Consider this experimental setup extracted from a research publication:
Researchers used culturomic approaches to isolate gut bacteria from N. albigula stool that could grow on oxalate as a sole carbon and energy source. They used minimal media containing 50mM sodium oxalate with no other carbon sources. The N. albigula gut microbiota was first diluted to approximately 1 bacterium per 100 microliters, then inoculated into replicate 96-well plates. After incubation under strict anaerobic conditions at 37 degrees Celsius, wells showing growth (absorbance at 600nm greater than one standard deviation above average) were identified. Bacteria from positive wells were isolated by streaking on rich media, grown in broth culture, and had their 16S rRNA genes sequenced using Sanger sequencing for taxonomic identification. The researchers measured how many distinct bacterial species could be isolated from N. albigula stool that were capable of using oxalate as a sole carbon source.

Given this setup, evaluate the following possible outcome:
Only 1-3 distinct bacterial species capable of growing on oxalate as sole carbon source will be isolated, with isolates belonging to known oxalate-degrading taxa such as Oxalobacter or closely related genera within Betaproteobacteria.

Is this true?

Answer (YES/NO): NO